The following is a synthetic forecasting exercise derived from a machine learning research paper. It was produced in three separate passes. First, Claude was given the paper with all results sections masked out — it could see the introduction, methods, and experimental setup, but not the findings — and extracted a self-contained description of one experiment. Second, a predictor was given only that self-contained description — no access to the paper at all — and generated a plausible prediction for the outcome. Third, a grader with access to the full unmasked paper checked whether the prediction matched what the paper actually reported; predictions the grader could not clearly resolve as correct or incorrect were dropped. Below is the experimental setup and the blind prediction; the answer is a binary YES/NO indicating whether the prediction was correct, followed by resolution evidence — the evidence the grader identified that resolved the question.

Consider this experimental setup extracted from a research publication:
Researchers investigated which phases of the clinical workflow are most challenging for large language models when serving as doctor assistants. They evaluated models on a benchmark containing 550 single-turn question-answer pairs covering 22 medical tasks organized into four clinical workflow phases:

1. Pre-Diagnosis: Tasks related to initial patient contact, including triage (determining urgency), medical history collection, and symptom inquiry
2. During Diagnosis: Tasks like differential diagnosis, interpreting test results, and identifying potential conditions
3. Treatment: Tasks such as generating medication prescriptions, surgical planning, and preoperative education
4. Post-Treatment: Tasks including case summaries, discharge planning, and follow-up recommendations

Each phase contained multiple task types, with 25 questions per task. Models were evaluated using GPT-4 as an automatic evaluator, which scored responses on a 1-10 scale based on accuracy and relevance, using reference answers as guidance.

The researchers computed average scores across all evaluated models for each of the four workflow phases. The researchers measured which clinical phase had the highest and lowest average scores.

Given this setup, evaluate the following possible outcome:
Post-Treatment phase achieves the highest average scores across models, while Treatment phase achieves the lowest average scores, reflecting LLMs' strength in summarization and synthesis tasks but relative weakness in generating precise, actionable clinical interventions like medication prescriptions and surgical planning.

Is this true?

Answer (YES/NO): YES